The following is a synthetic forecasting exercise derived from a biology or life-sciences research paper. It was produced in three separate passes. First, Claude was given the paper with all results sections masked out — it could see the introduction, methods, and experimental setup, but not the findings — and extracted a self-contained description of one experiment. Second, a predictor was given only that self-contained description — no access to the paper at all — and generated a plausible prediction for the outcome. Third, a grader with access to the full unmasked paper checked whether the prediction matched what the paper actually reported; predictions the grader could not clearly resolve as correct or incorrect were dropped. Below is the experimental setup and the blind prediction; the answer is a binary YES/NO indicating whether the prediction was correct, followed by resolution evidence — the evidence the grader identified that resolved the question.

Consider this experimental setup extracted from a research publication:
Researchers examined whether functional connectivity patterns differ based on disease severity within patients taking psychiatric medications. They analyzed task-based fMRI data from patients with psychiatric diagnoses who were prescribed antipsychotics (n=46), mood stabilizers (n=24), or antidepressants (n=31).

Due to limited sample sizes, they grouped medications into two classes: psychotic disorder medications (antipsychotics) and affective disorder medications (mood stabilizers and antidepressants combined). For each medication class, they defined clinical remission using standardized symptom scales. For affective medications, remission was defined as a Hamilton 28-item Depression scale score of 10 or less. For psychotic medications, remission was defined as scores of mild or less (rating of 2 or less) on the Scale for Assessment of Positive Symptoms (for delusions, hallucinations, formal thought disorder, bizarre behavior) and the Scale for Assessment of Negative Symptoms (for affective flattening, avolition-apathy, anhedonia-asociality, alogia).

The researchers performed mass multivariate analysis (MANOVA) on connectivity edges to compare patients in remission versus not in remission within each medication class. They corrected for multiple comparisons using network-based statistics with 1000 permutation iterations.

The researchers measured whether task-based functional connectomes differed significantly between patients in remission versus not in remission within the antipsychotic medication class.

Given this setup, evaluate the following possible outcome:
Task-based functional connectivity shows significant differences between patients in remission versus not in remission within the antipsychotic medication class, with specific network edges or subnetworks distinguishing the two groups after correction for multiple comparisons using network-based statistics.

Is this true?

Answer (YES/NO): YES